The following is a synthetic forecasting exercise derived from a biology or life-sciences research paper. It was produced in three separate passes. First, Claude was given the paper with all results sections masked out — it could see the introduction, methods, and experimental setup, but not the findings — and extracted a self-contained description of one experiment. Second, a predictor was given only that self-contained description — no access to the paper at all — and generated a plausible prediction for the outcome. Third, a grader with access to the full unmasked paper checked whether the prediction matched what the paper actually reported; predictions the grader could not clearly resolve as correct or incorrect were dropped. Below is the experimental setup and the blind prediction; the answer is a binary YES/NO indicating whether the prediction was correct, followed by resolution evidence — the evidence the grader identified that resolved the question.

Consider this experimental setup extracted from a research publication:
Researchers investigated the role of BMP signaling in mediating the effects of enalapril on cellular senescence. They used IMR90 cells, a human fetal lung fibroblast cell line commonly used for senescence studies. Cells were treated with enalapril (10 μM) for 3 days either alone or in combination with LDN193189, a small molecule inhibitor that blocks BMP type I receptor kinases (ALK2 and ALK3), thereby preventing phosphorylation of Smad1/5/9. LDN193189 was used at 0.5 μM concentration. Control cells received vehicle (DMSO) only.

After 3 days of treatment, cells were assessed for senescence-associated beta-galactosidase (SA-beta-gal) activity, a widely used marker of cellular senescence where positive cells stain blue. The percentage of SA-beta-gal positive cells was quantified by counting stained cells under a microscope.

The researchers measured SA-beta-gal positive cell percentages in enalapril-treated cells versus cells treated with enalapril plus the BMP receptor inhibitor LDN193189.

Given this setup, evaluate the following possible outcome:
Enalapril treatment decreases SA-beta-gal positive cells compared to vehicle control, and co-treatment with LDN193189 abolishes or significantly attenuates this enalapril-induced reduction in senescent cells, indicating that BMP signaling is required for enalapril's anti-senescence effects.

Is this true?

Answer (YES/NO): YES